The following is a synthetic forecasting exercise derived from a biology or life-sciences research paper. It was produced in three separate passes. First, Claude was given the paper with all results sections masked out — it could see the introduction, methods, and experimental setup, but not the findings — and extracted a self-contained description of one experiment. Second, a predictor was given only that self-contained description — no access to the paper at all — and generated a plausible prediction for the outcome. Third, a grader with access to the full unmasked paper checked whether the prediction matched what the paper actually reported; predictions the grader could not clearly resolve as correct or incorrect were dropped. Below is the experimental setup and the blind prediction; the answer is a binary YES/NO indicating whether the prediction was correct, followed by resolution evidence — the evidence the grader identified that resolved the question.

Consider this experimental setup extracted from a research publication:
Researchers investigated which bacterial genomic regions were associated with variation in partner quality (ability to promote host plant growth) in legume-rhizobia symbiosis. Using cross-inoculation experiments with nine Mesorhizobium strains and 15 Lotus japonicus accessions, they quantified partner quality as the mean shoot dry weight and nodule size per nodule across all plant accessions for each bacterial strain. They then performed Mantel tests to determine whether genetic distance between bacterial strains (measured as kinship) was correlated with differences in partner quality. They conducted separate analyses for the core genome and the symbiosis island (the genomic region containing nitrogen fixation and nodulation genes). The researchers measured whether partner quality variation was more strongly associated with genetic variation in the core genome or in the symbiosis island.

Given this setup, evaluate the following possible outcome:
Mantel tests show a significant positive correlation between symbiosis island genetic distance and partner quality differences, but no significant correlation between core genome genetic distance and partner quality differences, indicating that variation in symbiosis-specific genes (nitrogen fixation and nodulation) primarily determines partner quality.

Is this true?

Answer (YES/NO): NO